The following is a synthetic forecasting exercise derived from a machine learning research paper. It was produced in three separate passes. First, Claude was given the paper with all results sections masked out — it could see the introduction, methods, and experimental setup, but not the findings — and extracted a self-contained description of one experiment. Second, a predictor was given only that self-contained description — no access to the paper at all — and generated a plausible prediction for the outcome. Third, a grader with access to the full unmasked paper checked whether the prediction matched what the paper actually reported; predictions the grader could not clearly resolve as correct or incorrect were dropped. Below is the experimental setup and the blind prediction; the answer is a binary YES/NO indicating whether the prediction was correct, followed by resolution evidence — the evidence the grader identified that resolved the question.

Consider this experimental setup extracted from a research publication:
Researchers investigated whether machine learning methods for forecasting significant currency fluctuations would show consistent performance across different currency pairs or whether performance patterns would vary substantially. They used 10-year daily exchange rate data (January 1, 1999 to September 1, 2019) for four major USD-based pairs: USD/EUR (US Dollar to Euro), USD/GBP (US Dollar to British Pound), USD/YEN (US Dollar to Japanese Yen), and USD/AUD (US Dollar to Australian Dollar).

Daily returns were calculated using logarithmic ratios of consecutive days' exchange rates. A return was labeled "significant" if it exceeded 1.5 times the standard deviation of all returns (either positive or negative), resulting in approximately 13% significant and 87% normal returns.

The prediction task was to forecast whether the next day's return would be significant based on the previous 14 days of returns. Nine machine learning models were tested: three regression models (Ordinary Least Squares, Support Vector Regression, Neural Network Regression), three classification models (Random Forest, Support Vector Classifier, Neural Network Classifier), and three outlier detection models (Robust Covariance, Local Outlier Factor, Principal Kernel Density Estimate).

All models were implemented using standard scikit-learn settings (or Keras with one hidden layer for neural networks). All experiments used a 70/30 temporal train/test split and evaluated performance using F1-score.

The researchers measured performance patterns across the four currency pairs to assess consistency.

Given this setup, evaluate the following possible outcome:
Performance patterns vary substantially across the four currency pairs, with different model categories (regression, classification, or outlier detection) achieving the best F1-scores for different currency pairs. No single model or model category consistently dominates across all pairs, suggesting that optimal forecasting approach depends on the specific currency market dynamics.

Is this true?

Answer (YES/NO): NO